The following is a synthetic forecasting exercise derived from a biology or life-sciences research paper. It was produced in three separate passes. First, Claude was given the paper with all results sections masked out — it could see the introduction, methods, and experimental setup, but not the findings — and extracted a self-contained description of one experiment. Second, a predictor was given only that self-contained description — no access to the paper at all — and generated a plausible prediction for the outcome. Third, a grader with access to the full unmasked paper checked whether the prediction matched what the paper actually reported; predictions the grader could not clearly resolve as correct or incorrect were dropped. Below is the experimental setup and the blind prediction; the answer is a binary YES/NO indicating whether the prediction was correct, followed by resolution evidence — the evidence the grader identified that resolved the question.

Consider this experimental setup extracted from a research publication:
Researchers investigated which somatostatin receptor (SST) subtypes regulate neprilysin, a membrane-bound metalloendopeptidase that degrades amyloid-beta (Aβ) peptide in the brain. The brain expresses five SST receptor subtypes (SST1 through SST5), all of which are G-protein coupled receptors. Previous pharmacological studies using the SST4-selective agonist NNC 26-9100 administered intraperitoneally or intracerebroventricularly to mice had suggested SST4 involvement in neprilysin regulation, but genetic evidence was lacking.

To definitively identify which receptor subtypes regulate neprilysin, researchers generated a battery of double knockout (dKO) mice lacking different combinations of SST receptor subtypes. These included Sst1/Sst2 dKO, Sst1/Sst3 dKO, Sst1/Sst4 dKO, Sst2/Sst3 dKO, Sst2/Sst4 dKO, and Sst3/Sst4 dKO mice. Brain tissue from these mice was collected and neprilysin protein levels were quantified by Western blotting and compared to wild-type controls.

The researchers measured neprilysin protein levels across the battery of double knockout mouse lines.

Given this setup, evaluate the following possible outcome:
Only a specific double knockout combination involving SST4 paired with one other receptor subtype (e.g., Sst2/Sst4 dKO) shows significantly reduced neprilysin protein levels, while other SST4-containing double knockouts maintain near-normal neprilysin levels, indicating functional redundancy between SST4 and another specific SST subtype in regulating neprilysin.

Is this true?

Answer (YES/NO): NO